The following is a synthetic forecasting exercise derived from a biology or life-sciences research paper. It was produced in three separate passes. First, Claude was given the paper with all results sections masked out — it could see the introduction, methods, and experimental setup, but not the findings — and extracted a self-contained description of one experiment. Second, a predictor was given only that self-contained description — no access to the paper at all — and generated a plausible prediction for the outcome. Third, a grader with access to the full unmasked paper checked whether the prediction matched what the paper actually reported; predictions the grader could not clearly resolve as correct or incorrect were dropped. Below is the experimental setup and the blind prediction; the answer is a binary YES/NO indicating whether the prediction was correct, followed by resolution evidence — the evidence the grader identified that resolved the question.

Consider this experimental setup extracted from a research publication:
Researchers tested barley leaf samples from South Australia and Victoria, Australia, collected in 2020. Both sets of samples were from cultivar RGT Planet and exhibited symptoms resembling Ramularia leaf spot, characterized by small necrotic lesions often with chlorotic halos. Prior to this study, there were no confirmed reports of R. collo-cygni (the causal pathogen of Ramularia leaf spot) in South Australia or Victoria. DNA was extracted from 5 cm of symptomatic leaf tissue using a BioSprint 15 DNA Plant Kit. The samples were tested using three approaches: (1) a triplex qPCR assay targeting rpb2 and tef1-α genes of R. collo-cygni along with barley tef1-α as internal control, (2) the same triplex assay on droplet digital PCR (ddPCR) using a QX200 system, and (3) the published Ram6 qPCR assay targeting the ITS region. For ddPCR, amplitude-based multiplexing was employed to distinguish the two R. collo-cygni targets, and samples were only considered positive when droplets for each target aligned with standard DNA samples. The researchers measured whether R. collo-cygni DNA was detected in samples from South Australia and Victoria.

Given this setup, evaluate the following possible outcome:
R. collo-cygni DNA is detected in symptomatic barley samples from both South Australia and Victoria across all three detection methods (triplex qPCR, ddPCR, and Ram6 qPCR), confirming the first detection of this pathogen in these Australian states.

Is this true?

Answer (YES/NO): YES